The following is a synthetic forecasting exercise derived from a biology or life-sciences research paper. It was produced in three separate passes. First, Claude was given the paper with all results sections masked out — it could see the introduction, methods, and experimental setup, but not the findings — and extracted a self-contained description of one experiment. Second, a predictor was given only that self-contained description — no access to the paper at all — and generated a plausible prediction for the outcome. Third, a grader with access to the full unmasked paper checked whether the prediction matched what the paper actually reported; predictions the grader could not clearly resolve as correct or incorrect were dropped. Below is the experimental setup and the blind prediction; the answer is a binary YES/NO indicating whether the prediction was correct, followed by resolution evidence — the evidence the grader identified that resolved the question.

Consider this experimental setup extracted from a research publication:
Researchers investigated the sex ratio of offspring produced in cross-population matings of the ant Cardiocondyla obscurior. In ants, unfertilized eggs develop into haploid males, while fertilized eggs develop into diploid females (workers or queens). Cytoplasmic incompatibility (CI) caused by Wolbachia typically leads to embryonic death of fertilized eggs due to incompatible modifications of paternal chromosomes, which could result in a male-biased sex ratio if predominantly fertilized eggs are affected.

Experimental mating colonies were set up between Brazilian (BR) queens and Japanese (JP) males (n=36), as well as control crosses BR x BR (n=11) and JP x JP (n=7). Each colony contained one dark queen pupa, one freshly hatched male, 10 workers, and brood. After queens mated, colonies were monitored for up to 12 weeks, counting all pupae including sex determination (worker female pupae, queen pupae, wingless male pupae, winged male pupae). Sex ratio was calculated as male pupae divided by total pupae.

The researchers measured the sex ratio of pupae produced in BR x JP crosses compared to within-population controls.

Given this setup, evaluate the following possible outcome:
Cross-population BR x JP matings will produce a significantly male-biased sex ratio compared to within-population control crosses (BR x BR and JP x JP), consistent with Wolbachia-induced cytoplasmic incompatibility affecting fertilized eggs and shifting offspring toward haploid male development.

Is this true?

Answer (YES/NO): YES